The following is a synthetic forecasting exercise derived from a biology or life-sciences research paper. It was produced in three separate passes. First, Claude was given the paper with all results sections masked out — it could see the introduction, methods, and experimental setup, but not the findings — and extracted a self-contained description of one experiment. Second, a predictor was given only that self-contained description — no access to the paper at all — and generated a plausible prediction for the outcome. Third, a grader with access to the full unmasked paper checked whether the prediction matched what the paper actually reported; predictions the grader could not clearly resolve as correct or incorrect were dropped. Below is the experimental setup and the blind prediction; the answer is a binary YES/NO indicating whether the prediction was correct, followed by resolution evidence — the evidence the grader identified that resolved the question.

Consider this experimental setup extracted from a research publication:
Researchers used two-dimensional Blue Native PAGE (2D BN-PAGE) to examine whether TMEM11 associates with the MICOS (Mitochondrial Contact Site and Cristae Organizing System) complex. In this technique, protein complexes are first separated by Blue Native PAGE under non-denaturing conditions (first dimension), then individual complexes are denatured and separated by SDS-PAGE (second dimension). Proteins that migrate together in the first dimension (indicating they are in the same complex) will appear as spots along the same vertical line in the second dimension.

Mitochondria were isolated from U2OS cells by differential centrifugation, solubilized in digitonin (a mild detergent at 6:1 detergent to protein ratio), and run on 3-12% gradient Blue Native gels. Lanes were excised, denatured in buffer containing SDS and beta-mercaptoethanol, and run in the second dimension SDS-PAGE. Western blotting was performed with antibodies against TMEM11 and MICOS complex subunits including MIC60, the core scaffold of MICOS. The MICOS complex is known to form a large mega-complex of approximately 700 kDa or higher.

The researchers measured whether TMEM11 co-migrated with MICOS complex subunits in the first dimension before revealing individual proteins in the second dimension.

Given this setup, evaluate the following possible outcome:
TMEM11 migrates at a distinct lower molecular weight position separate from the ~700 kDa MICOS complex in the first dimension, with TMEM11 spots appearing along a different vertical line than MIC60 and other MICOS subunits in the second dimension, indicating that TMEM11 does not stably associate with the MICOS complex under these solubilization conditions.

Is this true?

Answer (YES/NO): NO